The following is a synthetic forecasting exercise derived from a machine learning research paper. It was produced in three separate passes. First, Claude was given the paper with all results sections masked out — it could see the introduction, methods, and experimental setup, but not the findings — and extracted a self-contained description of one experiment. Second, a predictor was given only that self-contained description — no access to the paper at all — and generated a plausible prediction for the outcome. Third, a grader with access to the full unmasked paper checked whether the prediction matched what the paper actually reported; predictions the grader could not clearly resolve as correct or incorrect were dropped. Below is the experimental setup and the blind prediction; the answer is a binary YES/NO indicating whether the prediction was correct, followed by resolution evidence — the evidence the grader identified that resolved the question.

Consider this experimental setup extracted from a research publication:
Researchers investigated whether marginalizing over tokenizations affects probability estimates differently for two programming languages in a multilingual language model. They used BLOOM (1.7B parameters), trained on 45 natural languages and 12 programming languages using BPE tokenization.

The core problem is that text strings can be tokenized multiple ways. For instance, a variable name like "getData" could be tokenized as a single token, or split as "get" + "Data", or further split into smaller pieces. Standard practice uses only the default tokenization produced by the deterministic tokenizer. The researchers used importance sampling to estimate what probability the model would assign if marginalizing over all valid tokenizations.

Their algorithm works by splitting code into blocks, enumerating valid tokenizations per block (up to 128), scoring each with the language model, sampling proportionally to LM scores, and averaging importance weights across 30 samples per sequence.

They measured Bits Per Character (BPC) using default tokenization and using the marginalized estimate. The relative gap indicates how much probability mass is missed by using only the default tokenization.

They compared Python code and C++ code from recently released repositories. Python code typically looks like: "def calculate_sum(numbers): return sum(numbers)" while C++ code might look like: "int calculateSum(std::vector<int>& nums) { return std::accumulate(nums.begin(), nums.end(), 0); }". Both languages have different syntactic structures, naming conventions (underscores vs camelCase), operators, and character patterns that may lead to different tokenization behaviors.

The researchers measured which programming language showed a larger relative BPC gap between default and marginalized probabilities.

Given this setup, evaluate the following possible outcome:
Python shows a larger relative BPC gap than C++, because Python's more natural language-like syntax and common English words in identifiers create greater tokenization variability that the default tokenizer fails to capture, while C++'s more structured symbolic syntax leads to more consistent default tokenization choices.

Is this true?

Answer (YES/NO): NO